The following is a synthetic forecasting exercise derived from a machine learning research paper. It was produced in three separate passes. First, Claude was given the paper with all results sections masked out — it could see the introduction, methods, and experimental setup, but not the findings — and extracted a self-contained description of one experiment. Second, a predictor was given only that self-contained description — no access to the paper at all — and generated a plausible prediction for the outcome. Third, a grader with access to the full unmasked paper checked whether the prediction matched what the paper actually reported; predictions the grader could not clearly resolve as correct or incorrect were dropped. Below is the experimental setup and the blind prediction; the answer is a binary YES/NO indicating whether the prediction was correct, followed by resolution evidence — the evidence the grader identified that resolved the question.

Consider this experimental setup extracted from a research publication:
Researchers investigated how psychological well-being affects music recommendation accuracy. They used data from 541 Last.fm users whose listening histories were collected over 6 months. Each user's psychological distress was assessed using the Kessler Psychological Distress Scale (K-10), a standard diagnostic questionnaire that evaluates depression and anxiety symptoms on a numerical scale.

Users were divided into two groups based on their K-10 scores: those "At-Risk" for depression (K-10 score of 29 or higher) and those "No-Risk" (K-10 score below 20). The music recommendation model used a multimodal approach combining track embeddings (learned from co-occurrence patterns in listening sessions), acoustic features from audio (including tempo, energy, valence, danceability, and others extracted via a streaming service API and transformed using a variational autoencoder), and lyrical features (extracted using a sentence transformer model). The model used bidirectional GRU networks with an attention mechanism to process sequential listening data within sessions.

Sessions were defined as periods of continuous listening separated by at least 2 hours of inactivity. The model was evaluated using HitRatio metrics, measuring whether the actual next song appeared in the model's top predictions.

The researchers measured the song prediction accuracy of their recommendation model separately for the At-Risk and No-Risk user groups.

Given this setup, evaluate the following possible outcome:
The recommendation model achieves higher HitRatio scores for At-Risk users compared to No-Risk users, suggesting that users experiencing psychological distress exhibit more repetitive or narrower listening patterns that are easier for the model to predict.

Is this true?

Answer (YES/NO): YES